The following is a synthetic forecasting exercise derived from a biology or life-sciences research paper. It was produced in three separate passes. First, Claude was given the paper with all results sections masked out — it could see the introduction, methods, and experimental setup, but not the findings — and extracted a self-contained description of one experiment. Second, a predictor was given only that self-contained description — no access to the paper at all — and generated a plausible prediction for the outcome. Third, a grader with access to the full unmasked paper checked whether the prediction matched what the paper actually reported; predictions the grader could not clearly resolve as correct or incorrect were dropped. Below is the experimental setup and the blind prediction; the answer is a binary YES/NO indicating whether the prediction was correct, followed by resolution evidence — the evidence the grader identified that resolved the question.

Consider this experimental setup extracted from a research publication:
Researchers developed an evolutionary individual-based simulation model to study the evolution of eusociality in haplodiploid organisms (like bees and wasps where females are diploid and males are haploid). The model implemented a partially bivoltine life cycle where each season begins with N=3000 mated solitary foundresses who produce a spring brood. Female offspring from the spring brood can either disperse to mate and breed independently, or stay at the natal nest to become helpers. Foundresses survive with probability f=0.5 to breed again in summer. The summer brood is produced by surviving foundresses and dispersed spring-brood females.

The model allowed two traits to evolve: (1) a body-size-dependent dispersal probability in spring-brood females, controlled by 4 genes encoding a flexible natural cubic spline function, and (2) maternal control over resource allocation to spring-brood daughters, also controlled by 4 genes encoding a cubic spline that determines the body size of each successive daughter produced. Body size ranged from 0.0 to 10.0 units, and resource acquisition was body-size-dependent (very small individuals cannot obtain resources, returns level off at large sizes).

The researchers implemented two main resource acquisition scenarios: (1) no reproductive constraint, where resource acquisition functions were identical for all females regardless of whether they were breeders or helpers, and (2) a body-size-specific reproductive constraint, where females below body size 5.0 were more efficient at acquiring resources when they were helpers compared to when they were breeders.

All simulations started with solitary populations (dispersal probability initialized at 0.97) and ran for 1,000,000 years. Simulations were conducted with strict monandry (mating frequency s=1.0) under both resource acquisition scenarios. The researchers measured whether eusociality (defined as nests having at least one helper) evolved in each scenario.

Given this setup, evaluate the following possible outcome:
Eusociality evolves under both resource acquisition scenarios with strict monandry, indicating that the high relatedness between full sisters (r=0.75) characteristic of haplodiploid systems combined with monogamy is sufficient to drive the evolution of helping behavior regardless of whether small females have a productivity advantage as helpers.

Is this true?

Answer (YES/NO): YES